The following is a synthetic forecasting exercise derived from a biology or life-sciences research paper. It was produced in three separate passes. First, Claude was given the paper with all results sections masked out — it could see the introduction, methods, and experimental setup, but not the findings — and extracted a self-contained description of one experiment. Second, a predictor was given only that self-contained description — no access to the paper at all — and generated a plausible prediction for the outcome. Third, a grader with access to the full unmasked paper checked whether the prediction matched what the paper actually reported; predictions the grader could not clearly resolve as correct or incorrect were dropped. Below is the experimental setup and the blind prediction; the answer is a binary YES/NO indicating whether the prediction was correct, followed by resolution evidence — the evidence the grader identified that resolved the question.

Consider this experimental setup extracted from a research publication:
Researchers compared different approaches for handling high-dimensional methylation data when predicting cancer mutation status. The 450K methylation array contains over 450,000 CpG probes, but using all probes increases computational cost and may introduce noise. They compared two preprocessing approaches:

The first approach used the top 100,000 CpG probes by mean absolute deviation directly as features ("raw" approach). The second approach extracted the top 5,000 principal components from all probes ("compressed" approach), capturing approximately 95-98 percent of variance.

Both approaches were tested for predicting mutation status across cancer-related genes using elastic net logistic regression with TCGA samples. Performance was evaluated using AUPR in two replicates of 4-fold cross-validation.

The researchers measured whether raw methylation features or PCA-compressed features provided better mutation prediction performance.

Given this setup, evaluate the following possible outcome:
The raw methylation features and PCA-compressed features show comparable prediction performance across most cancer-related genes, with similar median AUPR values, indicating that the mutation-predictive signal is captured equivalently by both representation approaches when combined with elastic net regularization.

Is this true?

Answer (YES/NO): YES